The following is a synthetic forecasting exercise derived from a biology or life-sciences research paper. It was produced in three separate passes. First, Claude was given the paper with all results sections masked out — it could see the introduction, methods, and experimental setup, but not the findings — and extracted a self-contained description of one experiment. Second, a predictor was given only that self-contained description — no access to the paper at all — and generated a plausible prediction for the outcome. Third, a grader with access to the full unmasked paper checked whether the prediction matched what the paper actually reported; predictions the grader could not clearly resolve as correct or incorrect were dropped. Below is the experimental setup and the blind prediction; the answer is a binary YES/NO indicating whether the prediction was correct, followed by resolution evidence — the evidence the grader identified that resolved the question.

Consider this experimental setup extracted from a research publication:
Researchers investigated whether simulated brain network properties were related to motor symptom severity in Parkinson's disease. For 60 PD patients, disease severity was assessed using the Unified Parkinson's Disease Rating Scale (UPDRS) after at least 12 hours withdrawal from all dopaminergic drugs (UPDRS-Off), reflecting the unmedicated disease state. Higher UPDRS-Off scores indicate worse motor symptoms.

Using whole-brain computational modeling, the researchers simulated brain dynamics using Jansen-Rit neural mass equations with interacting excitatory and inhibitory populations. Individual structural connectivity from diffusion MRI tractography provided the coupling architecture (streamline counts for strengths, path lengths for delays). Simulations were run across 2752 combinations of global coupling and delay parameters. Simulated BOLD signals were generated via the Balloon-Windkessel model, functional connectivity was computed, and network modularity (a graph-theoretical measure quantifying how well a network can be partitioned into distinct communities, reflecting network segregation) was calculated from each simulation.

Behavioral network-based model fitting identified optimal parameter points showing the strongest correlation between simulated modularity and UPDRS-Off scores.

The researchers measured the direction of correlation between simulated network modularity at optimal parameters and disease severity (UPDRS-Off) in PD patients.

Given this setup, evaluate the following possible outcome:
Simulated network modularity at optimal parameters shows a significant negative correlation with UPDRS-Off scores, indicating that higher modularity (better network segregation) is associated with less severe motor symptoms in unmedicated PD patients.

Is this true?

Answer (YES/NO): NO